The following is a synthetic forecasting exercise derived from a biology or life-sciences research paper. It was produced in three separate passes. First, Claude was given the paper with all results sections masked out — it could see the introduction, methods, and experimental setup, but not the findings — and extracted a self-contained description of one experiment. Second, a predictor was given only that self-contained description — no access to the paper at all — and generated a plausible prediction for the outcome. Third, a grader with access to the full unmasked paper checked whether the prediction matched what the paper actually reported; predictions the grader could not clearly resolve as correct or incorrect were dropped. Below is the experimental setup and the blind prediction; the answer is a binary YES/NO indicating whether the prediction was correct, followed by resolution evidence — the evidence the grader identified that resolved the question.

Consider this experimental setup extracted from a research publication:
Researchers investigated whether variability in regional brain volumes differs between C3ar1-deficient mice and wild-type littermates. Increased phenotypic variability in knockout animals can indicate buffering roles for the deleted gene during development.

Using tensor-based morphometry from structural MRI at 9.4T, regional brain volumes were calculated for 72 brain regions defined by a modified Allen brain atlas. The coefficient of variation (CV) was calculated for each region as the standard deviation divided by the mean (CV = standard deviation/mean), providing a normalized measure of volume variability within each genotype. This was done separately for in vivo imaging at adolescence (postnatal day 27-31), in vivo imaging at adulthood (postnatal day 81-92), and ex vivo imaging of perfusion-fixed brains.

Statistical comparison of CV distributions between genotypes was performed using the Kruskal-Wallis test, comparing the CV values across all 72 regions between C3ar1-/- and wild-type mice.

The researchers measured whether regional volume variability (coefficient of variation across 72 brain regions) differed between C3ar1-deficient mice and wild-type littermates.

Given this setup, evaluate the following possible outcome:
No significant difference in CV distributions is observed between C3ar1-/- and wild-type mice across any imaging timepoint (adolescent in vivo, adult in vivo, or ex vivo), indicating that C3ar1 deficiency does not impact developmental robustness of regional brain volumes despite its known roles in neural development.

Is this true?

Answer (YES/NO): YES